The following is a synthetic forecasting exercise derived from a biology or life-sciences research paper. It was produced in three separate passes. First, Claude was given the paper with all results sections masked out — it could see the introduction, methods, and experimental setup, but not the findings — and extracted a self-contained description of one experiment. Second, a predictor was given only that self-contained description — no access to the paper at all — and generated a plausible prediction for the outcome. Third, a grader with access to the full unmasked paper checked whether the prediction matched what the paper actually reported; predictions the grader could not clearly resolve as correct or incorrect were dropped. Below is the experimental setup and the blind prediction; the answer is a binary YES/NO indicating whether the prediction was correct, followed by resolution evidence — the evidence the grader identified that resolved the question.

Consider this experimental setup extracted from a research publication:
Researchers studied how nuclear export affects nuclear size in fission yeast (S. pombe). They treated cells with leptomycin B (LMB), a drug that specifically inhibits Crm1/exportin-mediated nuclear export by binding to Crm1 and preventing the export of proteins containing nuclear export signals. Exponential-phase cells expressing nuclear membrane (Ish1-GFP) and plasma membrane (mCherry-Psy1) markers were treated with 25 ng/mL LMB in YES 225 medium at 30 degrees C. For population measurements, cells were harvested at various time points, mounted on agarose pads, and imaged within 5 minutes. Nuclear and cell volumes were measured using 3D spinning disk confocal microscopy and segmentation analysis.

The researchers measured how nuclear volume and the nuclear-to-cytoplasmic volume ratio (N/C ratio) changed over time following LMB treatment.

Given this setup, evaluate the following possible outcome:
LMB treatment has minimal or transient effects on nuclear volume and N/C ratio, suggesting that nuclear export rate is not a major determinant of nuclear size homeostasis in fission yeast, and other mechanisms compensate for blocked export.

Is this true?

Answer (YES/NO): NO